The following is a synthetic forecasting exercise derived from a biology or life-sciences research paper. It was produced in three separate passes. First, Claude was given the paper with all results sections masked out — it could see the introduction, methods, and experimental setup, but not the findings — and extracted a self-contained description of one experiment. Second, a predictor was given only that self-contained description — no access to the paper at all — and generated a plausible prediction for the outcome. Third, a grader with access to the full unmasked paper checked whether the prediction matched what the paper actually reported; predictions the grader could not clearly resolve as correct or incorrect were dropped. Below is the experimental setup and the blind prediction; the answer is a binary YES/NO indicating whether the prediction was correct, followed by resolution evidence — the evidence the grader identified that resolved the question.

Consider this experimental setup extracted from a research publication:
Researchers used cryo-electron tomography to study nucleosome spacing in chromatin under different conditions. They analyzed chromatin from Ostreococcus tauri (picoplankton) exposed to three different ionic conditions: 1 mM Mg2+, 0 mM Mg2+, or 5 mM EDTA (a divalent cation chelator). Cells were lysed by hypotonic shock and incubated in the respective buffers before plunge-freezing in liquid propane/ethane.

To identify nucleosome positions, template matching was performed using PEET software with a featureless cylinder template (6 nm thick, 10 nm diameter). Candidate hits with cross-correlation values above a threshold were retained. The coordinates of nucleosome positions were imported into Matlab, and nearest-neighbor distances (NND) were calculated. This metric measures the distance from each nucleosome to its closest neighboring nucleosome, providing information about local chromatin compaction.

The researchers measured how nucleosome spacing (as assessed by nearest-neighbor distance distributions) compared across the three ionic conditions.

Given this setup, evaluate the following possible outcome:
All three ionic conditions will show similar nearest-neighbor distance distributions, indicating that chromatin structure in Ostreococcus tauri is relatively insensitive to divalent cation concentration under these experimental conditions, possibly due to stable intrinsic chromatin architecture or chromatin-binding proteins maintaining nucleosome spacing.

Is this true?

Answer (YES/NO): NO